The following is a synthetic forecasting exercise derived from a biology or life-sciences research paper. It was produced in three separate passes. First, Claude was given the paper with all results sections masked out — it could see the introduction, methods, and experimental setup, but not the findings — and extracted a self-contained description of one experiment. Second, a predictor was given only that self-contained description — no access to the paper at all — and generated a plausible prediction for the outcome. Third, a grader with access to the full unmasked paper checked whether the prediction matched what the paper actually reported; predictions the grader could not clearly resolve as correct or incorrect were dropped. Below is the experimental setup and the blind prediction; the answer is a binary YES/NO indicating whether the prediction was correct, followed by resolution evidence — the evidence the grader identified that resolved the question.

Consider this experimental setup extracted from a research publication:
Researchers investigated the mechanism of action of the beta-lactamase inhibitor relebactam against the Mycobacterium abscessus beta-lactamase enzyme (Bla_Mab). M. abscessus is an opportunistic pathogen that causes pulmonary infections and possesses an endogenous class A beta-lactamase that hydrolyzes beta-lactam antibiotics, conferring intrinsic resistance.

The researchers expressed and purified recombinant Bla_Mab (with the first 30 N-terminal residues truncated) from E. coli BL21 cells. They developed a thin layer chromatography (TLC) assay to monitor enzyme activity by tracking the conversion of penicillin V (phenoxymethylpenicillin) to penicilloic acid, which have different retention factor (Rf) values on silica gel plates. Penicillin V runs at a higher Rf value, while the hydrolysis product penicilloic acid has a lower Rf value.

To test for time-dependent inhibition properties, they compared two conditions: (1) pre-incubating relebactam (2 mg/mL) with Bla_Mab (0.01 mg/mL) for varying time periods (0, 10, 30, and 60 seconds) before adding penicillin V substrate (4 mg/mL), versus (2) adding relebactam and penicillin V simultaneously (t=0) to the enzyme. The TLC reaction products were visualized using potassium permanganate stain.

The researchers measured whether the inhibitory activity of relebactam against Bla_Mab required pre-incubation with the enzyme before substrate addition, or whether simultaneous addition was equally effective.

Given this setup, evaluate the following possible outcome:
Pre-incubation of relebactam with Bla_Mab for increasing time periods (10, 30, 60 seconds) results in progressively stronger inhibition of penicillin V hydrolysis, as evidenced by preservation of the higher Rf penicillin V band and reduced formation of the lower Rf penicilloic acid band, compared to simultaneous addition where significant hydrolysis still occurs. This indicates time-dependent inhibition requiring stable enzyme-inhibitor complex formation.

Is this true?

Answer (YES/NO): NO